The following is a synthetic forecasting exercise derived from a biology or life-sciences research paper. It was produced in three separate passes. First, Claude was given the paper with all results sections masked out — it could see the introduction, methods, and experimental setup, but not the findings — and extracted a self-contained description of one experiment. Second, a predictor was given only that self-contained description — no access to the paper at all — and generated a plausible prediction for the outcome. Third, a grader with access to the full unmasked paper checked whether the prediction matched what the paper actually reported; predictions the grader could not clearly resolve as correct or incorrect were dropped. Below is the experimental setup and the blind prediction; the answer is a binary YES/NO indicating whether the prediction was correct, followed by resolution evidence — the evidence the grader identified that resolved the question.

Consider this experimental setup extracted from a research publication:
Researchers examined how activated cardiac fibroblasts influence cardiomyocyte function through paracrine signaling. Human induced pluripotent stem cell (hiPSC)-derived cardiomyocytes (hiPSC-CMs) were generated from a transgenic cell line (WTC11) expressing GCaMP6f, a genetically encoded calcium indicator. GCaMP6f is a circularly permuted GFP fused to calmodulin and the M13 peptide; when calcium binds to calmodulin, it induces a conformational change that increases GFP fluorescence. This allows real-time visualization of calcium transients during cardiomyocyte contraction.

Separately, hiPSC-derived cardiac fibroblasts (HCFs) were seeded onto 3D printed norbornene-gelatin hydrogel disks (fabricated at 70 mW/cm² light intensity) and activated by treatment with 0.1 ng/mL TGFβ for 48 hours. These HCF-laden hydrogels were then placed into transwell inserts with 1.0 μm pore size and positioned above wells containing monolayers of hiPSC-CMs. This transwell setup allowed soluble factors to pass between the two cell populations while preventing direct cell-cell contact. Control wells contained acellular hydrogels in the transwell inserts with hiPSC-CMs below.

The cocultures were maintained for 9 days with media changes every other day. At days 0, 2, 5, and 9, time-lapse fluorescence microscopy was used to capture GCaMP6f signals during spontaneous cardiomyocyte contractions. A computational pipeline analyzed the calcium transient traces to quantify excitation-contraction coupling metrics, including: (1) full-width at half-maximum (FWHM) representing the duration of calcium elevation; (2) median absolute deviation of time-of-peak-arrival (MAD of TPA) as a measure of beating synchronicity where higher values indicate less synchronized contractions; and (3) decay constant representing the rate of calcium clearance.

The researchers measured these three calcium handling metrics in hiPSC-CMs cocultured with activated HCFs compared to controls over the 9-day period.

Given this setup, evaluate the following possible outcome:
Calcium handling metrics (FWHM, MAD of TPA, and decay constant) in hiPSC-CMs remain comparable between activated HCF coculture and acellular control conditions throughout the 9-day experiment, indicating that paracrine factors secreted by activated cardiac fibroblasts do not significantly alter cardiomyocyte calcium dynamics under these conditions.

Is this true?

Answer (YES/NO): NO